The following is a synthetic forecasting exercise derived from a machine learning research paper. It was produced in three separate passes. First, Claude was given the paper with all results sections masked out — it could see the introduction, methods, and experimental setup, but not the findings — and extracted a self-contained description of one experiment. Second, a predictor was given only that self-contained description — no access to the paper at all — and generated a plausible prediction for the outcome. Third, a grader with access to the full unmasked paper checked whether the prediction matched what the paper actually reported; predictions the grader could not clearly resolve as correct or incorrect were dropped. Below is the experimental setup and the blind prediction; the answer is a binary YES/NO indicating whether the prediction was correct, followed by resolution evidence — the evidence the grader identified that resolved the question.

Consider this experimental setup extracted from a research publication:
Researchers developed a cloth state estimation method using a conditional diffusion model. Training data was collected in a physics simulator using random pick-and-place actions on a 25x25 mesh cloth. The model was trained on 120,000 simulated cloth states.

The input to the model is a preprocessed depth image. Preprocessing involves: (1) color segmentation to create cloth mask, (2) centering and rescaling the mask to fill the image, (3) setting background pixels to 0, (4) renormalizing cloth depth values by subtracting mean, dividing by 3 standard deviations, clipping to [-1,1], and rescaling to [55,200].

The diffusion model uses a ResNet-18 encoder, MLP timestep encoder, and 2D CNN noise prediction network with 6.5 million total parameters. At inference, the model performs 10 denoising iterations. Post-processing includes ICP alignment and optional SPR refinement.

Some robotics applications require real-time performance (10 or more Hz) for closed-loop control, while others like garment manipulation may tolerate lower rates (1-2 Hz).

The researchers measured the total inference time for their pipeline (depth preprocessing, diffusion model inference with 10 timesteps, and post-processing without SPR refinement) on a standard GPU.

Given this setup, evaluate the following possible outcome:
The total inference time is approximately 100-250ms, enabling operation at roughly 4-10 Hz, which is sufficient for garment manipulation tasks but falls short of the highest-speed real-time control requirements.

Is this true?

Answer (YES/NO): NO